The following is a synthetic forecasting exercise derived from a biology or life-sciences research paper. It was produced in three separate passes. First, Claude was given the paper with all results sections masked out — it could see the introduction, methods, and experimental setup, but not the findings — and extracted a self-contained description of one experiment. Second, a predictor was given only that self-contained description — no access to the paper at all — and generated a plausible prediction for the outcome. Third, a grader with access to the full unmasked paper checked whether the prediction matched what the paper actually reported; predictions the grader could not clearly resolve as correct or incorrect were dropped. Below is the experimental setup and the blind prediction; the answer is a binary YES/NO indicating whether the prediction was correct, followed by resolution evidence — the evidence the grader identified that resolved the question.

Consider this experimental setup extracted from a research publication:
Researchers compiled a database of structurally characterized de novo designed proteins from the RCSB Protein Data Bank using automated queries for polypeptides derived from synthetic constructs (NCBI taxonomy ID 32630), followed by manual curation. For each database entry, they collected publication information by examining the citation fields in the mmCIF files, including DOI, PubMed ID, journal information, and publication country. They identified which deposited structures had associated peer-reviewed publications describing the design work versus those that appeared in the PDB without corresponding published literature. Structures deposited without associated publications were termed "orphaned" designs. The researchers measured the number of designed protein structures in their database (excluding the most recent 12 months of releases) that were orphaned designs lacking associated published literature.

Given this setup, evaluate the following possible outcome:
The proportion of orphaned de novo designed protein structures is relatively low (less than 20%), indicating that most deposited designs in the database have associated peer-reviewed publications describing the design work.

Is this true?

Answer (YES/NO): YES